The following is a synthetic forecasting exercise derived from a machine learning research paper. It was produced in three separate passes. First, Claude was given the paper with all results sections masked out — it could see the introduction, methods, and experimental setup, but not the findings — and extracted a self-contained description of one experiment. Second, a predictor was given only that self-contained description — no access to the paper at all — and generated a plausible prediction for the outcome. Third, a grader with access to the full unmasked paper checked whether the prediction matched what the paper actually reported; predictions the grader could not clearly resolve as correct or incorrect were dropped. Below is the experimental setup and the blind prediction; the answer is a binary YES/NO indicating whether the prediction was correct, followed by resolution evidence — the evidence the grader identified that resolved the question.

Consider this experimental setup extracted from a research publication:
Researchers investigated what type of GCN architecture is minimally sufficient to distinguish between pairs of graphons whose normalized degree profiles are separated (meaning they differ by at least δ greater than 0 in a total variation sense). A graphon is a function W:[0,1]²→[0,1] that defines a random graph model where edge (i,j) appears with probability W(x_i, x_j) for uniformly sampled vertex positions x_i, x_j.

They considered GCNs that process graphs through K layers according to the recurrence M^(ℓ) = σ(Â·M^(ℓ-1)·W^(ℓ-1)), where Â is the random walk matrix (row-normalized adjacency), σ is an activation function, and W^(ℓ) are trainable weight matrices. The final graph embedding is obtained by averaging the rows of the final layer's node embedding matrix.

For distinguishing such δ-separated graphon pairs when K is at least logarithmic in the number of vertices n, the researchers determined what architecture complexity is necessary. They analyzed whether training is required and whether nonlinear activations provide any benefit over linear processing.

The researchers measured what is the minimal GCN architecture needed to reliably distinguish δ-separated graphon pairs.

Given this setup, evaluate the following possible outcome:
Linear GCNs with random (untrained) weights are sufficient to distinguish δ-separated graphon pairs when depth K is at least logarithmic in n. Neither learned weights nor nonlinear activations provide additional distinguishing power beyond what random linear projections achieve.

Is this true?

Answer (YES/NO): NO